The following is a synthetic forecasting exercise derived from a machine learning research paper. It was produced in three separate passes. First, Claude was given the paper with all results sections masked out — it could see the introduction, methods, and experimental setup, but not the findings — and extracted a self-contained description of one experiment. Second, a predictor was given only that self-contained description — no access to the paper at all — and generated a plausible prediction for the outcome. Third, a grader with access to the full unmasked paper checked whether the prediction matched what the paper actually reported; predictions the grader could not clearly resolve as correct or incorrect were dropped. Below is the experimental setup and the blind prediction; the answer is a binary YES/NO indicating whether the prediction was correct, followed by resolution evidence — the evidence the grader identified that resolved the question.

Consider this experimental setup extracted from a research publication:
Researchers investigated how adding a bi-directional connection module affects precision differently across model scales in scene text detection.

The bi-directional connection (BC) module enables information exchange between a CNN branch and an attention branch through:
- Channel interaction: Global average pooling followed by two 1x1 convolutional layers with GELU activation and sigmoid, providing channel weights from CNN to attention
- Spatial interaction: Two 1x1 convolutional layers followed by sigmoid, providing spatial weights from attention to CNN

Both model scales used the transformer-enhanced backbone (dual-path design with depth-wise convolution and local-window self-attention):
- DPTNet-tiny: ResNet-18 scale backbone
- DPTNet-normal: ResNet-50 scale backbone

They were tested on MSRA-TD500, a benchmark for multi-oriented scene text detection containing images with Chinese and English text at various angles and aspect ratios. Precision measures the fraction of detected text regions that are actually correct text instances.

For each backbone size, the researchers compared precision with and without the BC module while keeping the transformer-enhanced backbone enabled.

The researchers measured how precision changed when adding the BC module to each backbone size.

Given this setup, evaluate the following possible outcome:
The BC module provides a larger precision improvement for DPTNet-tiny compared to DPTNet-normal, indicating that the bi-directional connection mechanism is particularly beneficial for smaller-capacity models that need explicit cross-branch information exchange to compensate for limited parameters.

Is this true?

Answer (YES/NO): NO